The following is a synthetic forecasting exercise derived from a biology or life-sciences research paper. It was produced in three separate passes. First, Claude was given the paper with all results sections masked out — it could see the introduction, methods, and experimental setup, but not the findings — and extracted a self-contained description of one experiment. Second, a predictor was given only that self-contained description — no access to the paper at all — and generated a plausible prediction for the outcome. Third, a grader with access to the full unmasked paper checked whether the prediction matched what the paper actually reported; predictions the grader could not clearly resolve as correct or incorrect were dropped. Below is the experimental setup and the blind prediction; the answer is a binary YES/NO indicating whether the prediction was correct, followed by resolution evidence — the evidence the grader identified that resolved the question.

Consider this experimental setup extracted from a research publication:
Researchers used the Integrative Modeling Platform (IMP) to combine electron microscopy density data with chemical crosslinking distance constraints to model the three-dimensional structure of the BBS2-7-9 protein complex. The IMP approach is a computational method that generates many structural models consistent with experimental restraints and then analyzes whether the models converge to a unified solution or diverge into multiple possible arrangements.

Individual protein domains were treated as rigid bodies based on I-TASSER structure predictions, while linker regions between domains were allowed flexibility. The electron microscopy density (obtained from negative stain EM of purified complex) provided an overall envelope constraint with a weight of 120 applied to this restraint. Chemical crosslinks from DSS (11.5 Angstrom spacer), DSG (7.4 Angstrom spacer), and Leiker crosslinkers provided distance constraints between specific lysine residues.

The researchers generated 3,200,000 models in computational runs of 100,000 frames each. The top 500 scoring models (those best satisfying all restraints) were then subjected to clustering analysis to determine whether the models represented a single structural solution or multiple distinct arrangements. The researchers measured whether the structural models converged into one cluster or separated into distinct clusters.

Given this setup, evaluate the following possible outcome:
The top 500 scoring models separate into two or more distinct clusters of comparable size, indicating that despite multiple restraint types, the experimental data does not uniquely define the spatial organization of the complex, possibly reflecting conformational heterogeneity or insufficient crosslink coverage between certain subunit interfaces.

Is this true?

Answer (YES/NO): YES